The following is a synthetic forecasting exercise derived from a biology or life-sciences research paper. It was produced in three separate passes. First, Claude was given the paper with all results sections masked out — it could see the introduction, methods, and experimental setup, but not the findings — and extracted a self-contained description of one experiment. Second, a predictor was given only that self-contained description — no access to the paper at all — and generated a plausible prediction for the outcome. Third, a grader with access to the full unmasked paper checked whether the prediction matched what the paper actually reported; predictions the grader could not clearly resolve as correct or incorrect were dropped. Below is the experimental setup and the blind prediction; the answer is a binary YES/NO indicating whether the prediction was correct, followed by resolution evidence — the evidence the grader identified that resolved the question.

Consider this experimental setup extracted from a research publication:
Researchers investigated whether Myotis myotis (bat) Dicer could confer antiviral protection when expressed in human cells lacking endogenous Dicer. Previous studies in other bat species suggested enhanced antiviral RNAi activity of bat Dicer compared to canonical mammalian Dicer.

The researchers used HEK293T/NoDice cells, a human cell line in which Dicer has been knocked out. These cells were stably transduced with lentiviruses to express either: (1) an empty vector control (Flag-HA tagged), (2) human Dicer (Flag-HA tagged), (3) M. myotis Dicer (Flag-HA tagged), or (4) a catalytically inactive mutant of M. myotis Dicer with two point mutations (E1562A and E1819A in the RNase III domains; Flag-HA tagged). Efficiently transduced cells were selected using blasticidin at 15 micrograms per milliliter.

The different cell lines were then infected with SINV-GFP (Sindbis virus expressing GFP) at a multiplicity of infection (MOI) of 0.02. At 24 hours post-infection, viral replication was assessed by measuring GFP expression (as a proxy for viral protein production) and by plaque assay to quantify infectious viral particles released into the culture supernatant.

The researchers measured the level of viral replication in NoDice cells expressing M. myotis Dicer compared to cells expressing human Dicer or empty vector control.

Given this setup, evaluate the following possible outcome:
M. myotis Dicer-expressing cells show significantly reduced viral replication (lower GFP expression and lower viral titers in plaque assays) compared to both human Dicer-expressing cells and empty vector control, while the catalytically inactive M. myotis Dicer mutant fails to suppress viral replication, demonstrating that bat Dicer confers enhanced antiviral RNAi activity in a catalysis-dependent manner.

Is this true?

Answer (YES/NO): NO